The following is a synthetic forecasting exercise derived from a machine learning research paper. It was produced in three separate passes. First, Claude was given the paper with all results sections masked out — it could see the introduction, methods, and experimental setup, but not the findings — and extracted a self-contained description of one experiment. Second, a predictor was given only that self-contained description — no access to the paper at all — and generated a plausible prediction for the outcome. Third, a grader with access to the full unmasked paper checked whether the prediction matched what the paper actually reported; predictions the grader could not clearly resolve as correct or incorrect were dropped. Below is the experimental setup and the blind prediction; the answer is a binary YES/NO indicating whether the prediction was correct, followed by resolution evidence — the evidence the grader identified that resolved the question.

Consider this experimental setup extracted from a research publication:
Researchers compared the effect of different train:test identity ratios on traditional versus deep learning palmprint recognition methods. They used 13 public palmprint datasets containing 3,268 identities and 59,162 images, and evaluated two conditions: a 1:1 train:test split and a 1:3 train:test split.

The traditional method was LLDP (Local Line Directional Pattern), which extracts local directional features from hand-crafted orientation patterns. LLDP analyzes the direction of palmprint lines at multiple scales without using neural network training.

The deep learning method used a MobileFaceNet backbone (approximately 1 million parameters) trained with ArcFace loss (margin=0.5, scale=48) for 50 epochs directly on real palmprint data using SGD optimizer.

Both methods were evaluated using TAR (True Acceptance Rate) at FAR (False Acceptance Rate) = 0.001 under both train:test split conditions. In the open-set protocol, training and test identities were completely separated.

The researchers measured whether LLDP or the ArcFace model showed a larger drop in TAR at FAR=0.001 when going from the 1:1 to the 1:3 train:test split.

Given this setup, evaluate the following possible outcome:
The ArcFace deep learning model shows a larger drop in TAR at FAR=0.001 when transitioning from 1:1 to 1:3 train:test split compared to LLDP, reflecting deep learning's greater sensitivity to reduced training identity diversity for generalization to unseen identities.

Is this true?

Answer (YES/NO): YES